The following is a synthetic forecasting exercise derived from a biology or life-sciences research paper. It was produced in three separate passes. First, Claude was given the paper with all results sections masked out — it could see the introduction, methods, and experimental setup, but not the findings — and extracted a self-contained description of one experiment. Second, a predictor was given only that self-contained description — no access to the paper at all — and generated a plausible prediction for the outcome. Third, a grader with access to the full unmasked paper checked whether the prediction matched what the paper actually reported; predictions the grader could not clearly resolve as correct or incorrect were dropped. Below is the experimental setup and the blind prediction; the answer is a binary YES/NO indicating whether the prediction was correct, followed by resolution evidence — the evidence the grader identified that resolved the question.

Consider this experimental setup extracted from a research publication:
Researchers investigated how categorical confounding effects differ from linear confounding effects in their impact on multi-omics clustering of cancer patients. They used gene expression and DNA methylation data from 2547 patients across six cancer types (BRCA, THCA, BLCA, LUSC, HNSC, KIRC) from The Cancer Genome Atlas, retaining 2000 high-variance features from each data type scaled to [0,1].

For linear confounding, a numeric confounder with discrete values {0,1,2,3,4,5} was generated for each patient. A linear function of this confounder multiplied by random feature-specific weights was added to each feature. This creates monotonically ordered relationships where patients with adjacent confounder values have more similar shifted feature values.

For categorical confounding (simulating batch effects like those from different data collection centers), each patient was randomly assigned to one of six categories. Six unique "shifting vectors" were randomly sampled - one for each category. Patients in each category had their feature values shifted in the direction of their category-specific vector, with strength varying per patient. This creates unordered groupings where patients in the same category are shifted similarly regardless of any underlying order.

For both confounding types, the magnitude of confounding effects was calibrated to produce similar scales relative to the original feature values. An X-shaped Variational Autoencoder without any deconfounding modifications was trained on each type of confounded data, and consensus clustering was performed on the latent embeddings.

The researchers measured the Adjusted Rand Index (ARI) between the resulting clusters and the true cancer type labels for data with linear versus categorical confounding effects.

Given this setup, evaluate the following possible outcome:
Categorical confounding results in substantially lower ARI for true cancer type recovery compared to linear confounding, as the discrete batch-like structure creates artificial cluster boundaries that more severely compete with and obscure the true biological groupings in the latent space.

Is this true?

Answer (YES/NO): YES